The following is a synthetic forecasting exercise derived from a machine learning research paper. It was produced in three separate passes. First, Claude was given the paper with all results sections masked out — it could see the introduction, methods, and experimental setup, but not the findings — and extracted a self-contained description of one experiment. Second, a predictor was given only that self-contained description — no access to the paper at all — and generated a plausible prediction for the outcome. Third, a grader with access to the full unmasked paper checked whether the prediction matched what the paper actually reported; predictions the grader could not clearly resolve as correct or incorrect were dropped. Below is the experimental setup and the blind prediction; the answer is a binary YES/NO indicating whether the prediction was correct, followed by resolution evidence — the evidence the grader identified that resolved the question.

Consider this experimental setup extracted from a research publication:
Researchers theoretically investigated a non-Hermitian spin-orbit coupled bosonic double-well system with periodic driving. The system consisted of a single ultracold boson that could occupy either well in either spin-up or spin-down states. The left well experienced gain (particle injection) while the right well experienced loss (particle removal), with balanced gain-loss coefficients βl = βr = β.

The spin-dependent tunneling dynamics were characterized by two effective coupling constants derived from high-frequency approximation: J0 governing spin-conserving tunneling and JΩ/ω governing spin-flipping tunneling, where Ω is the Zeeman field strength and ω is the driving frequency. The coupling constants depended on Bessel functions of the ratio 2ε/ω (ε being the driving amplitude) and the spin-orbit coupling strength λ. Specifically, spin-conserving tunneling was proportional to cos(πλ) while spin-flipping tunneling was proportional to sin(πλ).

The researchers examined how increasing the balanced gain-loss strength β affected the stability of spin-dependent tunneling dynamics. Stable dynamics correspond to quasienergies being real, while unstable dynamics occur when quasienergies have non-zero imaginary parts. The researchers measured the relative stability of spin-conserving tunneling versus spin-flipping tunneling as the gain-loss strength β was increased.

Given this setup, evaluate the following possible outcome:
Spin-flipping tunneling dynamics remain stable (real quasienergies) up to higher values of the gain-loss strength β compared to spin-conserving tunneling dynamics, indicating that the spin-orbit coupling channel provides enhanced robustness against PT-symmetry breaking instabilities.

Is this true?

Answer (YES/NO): NO